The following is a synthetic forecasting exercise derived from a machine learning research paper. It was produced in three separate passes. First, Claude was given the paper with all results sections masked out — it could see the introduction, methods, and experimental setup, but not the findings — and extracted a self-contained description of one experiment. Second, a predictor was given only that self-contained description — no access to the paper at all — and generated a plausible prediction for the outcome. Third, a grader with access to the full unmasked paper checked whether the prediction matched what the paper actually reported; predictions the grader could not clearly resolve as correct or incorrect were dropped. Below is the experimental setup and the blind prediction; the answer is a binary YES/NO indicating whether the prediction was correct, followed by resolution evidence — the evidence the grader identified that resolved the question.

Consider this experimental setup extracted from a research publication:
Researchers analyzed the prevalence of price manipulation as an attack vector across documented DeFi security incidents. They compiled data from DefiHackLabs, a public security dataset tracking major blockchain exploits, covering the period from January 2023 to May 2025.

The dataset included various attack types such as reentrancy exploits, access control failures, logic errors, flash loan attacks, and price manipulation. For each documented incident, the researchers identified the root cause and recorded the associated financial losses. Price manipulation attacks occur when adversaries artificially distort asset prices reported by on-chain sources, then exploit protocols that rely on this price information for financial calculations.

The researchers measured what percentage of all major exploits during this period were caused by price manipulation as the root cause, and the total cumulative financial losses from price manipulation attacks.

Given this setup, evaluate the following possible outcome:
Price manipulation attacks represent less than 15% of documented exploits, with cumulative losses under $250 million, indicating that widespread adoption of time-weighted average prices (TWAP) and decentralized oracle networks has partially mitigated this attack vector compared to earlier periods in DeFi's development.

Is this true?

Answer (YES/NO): NO